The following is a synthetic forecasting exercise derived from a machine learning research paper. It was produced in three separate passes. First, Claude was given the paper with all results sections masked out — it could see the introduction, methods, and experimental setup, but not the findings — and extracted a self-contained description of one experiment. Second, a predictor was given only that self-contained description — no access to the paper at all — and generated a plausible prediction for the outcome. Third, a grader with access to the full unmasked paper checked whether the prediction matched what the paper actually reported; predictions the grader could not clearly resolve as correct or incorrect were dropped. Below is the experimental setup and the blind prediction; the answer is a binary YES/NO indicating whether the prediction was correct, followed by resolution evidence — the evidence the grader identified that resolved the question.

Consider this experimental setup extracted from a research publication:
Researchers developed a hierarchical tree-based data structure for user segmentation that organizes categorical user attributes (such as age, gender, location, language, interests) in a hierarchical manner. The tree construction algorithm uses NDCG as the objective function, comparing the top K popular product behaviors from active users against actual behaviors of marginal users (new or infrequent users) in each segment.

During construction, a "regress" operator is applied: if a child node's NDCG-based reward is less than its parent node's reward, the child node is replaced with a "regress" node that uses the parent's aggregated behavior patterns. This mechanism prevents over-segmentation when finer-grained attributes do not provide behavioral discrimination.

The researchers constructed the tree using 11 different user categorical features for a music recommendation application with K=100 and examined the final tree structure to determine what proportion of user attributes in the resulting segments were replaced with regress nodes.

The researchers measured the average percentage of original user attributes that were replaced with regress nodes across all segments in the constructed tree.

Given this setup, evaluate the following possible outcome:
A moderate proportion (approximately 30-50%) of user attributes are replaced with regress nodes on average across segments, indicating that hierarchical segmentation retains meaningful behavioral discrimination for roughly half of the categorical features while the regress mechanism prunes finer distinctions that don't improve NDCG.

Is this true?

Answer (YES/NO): YES